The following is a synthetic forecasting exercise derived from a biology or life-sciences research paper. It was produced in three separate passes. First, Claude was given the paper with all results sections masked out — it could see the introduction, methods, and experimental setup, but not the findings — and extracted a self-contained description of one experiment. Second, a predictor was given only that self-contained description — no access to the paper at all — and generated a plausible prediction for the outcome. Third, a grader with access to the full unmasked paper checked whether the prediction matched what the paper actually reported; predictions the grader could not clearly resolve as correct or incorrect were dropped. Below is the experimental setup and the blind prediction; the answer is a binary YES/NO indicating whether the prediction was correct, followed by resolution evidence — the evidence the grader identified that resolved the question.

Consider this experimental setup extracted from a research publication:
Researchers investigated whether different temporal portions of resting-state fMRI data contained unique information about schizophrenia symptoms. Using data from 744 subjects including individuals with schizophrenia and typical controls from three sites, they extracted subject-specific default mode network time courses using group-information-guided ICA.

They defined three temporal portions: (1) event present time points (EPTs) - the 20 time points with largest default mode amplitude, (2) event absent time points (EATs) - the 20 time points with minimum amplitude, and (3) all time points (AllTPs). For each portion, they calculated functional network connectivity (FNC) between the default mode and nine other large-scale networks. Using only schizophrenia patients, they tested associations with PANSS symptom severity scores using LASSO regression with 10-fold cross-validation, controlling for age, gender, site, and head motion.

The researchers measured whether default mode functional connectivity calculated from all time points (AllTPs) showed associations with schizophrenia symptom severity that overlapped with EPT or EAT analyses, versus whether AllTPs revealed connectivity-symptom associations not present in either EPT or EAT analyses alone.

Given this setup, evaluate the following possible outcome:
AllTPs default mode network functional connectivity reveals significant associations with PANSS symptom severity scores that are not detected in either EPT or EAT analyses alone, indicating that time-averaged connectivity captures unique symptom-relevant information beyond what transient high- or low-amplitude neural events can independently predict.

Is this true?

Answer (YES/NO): YES